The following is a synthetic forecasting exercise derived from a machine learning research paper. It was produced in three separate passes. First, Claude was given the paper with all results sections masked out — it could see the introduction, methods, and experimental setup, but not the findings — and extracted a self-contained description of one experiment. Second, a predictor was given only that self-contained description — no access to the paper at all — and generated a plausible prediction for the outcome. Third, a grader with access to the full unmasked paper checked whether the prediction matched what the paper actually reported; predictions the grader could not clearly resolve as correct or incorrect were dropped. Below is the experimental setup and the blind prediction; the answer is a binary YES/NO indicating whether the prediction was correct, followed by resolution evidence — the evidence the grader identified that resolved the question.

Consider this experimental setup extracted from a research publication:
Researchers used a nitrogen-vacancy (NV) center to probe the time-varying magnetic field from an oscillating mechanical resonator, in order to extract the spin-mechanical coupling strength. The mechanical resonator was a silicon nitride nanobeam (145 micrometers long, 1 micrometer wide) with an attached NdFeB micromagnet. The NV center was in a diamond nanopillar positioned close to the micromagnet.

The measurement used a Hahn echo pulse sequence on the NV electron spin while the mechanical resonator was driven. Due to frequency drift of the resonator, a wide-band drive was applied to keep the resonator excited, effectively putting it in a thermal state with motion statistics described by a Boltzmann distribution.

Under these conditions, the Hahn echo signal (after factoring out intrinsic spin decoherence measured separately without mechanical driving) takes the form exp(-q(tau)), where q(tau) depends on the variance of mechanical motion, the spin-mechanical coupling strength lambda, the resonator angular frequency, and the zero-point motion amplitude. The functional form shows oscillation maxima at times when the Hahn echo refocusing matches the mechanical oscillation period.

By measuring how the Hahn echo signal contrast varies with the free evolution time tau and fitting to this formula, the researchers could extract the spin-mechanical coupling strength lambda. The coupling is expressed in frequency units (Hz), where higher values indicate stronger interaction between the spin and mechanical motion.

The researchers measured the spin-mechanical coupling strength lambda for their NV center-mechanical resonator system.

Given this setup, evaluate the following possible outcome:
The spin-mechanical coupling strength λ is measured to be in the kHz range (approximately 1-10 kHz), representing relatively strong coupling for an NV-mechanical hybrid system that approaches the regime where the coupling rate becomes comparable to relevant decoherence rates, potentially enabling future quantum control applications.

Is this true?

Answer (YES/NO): NO